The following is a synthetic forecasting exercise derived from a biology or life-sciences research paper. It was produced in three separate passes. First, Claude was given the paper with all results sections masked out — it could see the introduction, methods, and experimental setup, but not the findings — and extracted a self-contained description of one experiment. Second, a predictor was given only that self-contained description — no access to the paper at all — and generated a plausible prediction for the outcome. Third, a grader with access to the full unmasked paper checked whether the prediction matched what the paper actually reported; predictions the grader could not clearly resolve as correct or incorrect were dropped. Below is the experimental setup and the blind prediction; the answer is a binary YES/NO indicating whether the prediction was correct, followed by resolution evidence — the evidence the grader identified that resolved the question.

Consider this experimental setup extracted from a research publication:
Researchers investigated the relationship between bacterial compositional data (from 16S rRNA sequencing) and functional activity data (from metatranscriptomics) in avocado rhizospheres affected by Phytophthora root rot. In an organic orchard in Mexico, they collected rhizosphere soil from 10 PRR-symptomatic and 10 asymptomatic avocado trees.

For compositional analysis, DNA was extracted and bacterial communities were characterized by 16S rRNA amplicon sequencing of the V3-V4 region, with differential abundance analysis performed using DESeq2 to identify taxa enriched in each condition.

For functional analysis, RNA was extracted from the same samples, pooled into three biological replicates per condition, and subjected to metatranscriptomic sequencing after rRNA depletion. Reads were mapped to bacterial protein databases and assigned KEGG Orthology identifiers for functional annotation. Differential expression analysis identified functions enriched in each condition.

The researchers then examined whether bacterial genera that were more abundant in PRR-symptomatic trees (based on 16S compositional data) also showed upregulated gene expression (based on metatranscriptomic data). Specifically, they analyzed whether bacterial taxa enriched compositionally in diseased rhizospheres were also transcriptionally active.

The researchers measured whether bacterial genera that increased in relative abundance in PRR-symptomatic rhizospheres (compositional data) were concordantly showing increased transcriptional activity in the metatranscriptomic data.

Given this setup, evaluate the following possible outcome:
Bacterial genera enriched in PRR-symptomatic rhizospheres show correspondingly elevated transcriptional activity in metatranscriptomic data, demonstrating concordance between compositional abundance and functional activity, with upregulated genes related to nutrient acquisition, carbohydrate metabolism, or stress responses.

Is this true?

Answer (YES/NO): NO